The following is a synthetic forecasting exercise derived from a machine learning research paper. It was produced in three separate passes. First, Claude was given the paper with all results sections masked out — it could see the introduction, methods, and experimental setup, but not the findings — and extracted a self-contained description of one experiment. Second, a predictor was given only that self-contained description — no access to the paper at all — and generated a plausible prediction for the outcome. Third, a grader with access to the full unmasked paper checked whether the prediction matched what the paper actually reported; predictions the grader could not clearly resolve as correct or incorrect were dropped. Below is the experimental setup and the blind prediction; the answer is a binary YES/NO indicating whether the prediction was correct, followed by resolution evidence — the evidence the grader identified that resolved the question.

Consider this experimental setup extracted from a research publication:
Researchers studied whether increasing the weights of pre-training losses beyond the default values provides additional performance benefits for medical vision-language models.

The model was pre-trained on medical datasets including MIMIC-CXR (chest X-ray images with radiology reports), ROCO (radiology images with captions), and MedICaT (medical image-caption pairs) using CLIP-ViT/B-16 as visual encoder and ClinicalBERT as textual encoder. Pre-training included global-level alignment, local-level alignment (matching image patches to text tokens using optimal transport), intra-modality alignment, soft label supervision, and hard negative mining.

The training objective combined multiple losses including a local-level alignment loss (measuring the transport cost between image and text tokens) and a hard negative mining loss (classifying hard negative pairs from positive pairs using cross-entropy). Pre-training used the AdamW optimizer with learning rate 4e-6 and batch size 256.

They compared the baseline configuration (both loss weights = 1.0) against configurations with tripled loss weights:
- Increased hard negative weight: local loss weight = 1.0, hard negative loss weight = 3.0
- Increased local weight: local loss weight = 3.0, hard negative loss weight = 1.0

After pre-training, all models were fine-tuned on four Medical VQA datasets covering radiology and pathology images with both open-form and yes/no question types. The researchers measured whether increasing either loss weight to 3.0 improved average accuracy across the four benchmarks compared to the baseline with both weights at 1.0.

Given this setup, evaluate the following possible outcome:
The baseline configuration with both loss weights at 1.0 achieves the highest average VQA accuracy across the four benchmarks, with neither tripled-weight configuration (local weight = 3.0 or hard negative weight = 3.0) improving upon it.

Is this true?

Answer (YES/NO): YES